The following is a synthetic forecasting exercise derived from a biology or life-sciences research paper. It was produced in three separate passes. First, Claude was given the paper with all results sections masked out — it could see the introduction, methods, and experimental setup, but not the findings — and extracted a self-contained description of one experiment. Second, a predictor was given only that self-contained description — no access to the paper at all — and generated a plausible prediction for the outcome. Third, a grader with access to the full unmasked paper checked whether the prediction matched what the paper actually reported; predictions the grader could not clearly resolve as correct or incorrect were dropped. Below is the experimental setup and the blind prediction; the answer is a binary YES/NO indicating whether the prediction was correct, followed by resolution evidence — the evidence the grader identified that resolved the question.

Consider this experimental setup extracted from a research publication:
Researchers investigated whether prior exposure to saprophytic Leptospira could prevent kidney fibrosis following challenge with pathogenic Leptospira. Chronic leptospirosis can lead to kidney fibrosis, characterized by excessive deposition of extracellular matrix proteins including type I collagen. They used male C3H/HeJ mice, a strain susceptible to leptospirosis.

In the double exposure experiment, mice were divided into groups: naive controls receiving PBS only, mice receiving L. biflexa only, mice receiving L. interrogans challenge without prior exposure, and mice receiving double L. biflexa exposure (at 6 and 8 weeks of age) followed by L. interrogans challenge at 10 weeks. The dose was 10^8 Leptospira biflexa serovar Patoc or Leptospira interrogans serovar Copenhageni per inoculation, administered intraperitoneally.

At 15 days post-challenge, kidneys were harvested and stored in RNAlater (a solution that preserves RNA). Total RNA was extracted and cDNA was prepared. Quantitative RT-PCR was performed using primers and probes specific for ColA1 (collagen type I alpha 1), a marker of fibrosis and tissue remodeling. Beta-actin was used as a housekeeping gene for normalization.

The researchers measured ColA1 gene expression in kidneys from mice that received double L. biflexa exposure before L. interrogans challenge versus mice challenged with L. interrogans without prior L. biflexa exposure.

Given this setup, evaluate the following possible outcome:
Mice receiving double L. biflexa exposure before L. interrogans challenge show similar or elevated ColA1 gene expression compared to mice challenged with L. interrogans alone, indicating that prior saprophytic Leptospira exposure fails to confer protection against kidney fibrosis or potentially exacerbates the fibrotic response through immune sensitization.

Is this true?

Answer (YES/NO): NO